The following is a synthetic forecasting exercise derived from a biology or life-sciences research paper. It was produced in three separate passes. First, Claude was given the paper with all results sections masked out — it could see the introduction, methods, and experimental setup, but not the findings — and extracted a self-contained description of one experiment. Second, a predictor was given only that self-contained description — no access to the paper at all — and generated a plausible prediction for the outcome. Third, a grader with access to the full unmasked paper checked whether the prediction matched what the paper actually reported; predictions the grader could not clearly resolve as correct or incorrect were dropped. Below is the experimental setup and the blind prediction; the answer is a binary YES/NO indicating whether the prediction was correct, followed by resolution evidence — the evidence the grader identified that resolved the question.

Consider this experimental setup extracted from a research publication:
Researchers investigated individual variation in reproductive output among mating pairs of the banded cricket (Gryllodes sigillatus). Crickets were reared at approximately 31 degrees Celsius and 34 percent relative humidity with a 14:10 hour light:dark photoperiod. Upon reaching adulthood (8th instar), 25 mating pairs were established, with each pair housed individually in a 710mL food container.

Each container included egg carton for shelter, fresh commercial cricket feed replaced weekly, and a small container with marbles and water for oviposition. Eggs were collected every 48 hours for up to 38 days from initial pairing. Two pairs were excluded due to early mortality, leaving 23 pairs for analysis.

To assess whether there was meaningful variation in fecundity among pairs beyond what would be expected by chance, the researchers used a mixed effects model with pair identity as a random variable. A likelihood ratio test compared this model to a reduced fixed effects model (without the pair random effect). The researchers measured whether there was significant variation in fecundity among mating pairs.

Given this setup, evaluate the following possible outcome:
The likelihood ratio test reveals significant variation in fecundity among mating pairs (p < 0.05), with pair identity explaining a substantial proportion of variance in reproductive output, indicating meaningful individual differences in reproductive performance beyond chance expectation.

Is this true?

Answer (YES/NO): YES